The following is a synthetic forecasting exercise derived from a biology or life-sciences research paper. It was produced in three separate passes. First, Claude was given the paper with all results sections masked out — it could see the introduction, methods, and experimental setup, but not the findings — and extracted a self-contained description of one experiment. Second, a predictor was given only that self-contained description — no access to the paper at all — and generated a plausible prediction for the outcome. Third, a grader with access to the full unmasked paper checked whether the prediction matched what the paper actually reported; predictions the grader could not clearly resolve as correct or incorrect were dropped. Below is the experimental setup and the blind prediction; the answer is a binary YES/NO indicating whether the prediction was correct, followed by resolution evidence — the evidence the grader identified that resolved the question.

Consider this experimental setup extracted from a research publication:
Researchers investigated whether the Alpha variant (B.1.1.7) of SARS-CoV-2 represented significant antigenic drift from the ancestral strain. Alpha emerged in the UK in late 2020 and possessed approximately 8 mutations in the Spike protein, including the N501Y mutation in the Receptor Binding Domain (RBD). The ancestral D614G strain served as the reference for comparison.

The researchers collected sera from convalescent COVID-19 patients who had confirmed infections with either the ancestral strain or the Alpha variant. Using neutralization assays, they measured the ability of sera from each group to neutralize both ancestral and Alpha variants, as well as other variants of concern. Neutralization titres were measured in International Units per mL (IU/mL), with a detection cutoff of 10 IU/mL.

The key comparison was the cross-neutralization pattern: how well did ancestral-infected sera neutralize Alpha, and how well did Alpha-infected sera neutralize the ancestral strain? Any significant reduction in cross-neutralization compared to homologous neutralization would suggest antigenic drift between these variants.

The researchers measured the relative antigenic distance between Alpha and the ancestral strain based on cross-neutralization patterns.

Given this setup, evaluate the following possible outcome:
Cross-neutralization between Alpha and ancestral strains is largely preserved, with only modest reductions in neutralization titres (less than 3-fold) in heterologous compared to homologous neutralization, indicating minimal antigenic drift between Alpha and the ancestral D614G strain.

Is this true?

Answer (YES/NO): YES